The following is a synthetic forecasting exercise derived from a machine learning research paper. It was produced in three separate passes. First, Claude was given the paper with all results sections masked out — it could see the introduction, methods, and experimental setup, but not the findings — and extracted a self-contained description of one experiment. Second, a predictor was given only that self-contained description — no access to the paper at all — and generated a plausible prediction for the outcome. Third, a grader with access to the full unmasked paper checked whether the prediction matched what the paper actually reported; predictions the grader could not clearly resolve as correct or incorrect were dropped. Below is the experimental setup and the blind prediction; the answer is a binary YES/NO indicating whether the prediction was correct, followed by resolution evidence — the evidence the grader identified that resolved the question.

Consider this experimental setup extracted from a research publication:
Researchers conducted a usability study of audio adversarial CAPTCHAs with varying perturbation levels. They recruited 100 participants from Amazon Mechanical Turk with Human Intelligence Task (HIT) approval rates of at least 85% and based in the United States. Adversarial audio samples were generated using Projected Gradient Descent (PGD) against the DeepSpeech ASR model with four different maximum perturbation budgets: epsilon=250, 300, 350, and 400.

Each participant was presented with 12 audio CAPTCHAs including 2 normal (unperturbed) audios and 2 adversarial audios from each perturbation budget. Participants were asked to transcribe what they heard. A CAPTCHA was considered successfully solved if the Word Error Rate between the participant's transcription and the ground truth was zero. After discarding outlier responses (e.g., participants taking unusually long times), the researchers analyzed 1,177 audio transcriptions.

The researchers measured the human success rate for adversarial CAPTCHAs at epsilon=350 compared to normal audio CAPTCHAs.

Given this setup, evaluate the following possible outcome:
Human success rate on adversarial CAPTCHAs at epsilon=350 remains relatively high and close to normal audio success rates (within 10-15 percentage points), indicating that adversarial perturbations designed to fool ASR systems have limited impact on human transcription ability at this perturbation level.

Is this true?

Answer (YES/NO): YES